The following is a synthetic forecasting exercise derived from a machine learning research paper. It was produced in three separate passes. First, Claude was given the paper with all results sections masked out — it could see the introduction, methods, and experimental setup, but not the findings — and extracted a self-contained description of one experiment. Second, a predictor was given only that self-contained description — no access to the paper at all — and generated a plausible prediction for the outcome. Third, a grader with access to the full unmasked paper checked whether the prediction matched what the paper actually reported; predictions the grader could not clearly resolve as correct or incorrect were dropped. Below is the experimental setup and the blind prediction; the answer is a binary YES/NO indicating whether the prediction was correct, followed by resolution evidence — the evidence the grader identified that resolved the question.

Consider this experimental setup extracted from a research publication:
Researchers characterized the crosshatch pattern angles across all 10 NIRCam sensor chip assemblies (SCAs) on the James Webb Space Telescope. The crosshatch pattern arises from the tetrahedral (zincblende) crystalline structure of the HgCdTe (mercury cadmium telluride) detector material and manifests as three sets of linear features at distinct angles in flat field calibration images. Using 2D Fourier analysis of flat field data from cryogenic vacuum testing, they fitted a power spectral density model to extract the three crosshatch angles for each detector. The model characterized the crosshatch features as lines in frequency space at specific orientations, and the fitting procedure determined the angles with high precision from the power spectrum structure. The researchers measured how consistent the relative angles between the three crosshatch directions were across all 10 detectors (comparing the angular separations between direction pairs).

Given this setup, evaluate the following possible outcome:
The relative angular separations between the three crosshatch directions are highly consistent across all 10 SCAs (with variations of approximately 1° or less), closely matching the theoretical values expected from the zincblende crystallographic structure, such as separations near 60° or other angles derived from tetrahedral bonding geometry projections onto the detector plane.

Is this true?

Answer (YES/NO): YES